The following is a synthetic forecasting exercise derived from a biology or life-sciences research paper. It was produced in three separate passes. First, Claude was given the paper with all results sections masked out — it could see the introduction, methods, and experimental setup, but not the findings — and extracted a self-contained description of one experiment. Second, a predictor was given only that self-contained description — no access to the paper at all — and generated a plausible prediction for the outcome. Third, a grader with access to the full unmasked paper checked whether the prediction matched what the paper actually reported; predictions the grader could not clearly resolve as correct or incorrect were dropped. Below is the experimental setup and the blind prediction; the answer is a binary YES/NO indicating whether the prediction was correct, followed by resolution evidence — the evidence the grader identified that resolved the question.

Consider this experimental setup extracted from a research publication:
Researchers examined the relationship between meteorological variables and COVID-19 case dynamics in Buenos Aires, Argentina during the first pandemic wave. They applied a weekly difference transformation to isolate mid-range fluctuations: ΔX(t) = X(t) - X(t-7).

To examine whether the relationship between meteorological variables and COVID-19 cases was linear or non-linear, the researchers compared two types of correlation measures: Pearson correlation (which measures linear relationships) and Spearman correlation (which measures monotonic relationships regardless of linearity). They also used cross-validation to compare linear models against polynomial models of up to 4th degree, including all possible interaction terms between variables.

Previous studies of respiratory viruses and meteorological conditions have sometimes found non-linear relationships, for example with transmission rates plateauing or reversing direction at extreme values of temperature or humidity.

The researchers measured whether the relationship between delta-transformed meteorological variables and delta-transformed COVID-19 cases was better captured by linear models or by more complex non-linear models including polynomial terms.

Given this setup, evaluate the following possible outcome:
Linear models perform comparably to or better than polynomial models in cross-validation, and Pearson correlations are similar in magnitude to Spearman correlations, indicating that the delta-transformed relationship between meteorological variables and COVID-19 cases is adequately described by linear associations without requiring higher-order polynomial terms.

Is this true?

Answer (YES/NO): YES